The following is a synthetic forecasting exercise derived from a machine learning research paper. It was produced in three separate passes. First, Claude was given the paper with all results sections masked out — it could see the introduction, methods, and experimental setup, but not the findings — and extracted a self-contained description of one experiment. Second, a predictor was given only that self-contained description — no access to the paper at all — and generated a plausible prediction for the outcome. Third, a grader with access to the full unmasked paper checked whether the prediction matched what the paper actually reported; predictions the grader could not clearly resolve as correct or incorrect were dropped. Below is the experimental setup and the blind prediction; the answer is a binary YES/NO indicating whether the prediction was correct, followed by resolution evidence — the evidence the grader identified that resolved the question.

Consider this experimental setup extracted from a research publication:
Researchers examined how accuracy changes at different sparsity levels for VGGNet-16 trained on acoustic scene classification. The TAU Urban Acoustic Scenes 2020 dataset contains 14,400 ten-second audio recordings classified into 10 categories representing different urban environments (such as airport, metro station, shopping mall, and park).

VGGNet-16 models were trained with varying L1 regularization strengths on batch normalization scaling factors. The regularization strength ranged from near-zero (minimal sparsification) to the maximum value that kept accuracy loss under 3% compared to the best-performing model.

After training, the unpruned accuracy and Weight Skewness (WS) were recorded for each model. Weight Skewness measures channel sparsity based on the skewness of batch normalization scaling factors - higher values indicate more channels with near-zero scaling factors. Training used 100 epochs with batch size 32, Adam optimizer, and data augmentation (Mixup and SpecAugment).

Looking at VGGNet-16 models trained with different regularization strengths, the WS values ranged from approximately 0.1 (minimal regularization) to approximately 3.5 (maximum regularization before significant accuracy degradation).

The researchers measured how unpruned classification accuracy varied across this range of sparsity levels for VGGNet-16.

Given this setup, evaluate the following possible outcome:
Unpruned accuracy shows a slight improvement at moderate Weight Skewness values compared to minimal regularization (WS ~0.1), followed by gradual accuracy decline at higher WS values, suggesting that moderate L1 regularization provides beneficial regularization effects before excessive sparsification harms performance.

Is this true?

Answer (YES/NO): NO